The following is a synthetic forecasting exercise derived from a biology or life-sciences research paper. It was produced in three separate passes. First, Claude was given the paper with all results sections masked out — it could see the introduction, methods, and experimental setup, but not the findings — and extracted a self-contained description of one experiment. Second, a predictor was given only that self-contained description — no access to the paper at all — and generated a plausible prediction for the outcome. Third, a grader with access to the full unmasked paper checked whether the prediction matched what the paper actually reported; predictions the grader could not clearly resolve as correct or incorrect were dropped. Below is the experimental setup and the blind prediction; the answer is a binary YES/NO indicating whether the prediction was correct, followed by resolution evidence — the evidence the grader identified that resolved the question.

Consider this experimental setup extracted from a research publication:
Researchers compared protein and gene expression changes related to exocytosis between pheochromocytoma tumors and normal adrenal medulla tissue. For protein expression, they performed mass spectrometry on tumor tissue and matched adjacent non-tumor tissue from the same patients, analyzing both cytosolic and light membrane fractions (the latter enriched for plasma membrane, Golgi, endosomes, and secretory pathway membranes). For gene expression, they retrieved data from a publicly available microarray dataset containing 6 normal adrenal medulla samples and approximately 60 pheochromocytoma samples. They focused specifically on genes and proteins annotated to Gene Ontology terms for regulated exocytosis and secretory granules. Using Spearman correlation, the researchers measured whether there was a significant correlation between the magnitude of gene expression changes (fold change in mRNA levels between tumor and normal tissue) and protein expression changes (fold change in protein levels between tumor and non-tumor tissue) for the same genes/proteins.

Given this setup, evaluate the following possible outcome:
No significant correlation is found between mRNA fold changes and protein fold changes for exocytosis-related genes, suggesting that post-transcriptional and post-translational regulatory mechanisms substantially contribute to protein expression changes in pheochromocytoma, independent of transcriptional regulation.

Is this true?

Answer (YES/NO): NO